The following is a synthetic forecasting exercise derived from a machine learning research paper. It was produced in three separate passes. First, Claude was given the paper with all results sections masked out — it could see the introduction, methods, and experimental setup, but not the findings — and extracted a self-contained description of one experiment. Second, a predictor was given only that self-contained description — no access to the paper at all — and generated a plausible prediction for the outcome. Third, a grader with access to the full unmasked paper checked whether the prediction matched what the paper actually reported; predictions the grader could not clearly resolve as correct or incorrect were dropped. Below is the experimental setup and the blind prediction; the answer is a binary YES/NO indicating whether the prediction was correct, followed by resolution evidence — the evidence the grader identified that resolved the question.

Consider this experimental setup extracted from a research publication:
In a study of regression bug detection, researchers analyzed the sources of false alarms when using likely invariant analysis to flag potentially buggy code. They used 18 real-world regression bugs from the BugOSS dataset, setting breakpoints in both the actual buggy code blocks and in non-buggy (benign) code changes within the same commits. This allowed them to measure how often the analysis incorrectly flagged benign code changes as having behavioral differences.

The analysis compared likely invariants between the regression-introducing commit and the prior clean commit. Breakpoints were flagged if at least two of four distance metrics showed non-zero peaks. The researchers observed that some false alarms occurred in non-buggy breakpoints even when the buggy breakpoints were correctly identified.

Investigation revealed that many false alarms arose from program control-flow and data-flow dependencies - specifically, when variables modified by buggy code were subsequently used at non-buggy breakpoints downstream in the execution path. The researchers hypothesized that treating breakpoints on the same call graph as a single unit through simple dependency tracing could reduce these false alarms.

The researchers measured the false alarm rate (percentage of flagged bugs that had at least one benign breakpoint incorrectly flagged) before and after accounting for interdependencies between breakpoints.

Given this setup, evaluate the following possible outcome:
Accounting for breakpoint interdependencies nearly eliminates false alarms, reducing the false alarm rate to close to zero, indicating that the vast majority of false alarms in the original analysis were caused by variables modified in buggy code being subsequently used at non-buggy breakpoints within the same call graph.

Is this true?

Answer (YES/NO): NO